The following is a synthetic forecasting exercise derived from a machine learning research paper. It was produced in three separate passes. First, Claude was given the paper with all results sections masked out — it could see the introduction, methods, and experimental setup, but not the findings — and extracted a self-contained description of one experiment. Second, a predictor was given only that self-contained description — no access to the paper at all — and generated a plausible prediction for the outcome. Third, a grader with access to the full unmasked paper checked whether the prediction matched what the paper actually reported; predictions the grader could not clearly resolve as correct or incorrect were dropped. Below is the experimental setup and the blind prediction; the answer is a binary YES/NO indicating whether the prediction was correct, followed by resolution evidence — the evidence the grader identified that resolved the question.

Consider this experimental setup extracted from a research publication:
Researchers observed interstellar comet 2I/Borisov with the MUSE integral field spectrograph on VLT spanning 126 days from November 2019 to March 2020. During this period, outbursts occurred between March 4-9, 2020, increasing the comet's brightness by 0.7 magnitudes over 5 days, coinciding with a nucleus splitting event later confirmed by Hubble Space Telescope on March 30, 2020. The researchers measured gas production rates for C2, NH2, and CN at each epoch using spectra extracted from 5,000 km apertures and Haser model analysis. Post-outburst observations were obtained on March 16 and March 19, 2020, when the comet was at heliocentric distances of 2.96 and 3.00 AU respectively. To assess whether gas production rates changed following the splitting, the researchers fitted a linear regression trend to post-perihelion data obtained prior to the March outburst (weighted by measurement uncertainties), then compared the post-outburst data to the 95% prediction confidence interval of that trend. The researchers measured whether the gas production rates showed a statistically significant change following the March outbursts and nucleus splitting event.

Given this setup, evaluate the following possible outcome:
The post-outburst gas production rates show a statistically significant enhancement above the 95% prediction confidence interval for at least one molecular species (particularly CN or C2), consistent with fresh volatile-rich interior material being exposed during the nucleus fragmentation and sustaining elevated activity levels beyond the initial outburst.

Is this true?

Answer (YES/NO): NO